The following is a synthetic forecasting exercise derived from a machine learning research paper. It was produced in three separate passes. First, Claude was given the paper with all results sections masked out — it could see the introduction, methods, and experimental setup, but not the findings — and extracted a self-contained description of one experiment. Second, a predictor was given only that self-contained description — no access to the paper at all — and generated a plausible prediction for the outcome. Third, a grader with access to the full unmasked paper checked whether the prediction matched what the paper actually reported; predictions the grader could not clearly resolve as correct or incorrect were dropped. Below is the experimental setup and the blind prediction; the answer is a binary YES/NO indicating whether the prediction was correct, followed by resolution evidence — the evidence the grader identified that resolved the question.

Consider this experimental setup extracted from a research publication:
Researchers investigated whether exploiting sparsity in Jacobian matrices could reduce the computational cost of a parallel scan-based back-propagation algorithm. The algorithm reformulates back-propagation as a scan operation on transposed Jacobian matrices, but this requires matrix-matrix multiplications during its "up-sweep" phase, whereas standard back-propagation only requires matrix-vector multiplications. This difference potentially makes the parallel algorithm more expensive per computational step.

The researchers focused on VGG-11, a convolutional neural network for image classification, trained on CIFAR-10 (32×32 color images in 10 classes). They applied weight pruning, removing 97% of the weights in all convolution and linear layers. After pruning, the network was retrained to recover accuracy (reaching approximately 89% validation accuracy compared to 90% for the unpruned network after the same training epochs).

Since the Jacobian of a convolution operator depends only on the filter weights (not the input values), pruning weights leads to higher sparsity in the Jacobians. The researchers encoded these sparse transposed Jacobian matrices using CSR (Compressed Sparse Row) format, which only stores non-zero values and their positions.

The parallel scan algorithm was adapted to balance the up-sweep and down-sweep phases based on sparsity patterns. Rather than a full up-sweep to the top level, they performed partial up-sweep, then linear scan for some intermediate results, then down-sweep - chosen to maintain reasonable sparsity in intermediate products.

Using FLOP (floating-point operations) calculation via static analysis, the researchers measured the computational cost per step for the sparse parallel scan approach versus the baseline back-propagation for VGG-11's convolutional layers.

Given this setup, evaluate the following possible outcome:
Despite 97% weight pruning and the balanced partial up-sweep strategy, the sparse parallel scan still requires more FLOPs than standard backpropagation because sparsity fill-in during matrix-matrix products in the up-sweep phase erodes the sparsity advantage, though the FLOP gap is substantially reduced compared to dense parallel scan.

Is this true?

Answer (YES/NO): NO